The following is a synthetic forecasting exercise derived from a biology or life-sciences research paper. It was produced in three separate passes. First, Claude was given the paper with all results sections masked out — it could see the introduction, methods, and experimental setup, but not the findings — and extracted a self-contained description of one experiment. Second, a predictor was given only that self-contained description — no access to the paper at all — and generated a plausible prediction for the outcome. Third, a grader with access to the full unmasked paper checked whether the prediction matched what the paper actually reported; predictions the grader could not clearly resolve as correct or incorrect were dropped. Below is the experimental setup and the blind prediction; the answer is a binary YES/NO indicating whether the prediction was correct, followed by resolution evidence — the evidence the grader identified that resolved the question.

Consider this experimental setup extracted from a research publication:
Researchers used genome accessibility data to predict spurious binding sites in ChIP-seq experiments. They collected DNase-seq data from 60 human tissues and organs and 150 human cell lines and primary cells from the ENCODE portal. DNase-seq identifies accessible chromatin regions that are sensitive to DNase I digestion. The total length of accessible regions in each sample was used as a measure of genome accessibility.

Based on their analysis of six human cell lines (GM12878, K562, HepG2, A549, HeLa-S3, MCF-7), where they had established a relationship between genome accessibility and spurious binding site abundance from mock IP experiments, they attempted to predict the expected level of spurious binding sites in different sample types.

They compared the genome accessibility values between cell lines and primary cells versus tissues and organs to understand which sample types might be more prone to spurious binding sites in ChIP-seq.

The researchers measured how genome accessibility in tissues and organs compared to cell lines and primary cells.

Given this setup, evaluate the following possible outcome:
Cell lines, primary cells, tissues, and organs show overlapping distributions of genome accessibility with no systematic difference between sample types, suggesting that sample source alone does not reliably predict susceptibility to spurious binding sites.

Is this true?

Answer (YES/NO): NO